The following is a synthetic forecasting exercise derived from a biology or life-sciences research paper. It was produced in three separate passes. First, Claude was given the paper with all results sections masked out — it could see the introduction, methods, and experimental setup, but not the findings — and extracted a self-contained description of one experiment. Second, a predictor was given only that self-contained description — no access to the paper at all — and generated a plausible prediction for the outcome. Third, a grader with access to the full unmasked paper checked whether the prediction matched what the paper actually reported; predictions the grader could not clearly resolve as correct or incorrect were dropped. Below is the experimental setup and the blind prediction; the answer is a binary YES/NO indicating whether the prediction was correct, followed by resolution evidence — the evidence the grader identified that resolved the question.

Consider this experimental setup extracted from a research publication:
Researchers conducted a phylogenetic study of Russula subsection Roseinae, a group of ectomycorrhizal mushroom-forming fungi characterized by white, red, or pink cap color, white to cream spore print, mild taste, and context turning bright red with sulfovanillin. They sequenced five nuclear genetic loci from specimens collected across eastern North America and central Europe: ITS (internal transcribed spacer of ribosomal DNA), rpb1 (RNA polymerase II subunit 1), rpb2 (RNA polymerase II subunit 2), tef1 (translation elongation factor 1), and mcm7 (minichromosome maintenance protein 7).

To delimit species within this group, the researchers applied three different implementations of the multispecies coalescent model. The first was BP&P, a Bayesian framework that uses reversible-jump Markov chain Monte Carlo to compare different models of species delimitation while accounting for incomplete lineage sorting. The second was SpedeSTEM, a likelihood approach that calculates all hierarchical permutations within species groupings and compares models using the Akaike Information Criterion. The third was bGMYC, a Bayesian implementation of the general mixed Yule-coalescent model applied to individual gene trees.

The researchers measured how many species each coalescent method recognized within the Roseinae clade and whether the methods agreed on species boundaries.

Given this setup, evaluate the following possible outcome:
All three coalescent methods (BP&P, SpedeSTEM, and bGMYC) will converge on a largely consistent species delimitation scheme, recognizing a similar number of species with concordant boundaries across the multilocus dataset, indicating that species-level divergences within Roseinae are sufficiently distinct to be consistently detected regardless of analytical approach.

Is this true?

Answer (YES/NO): NO